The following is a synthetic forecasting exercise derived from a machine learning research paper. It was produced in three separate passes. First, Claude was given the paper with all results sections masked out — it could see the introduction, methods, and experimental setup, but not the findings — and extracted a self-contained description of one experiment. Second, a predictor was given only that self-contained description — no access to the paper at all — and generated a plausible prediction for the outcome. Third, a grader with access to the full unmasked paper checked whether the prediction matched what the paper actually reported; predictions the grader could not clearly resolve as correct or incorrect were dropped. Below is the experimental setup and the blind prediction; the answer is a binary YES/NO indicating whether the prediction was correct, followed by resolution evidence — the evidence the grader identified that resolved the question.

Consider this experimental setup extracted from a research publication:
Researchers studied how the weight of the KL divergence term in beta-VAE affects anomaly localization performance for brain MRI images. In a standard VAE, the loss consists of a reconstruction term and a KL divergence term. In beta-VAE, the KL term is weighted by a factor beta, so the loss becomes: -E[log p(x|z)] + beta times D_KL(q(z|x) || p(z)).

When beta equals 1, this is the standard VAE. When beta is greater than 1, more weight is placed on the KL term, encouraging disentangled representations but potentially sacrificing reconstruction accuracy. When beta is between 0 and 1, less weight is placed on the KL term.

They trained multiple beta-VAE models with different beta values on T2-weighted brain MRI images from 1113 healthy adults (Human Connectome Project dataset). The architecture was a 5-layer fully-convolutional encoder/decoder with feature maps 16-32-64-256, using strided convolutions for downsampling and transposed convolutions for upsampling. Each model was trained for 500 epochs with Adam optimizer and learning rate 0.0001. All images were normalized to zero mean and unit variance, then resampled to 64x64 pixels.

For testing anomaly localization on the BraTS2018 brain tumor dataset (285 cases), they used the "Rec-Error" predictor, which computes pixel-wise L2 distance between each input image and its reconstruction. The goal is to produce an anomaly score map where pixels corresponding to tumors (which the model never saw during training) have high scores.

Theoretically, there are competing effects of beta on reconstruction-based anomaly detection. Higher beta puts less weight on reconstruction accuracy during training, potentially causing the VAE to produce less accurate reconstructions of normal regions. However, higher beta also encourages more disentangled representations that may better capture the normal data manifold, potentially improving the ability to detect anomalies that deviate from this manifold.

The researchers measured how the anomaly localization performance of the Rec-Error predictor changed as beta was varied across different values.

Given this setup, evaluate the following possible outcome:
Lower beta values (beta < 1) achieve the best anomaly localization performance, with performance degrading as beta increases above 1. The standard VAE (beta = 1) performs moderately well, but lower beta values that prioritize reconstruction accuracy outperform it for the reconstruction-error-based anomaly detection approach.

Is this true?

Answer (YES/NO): NO